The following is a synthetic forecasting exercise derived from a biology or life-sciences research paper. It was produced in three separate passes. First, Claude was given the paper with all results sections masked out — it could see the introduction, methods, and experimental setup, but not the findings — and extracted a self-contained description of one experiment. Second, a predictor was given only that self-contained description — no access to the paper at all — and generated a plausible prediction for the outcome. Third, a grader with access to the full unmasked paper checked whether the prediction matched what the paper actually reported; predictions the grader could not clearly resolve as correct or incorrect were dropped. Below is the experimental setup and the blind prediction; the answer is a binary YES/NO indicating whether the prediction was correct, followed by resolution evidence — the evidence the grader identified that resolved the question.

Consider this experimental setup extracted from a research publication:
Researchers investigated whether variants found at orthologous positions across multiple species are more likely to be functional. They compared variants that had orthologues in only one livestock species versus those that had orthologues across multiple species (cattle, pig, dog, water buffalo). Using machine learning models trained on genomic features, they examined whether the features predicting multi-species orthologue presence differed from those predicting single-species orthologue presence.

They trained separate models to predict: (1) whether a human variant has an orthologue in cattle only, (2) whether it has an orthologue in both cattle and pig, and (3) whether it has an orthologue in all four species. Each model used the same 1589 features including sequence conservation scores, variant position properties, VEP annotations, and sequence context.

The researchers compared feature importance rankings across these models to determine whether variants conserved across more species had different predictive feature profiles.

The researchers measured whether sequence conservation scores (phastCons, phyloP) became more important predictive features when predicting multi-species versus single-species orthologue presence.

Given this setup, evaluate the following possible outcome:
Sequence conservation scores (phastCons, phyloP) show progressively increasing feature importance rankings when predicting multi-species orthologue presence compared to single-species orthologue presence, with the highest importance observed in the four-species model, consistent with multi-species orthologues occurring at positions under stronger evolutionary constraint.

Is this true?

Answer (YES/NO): NO